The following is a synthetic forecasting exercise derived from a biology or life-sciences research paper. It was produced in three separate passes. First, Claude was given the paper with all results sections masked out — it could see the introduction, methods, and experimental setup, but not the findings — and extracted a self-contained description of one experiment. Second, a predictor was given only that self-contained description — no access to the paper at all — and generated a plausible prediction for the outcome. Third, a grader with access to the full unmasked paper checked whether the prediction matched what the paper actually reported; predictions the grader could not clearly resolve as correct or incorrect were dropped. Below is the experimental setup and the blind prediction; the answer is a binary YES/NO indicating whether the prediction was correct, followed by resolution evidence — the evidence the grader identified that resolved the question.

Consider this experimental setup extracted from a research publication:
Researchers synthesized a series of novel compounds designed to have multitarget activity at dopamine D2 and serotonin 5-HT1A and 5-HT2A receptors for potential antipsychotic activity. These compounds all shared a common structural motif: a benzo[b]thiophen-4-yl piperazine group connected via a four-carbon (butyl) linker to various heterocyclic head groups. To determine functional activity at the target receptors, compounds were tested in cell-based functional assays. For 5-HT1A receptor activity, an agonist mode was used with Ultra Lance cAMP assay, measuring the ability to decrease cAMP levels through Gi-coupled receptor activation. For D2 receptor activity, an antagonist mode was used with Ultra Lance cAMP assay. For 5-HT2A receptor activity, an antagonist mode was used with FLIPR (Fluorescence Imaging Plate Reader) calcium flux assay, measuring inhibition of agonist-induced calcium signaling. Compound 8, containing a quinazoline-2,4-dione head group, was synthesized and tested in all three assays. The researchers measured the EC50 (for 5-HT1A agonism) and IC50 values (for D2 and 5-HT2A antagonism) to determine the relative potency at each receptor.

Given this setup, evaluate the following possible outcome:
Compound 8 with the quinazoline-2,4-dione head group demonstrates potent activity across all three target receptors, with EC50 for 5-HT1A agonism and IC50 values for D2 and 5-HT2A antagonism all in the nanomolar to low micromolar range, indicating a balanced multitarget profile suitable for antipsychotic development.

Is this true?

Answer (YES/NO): NO